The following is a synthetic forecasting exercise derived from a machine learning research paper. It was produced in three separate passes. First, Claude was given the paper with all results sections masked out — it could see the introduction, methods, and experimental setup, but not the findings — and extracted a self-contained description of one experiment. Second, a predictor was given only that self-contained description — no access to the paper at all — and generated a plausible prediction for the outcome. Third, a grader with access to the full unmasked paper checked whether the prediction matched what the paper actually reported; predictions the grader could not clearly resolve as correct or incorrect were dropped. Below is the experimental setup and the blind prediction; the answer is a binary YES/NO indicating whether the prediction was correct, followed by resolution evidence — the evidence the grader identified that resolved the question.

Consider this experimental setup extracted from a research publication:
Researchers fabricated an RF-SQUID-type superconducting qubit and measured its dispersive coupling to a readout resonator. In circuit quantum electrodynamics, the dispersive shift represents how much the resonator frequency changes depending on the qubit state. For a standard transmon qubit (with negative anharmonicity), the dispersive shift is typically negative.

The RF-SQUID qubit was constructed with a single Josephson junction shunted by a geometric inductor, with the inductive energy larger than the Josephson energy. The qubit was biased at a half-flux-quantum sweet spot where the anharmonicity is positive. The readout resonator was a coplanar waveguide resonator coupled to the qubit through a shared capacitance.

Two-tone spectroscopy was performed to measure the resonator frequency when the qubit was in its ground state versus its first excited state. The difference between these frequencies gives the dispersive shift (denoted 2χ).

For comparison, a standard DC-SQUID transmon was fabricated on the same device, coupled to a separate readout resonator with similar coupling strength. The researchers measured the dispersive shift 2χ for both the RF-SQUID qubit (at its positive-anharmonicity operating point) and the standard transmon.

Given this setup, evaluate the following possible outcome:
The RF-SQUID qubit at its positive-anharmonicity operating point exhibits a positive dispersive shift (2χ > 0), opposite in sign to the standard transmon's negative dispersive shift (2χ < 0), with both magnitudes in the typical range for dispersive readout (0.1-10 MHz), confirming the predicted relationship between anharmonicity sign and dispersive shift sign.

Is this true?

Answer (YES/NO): YES